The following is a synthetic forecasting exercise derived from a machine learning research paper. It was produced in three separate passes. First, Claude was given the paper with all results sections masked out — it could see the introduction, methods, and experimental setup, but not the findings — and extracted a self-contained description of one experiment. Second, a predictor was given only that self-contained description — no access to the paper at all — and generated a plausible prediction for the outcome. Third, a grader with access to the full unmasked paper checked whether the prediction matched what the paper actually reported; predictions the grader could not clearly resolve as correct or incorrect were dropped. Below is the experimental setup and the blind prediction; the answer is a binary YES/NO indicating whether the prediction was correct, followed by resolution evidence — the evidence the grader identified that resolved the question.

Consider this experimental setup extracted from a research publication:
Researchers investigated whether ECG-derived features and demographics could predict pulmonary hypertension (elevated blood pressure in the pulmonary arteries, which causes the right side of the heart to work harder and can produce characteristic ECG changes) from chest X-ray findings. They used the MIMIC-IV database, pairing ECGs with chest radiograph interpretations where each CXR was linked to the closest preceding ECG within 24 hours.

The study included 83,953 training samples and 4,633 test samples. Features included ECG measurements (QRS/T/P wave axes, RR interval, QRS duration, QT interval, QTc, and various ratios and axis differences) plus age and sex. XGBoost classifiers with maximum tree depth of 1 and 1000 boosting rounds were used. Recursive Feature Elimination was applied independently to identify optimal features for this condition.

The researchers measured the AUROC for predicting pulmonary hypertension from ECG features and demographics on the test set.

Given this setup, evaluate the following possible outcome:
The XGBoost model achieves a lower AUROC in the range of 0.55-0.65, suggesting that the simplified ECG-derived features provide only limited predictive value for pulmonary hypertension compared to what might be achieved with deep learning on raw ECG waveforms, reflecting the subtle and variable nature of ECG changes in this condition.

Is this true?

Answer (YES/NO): NO